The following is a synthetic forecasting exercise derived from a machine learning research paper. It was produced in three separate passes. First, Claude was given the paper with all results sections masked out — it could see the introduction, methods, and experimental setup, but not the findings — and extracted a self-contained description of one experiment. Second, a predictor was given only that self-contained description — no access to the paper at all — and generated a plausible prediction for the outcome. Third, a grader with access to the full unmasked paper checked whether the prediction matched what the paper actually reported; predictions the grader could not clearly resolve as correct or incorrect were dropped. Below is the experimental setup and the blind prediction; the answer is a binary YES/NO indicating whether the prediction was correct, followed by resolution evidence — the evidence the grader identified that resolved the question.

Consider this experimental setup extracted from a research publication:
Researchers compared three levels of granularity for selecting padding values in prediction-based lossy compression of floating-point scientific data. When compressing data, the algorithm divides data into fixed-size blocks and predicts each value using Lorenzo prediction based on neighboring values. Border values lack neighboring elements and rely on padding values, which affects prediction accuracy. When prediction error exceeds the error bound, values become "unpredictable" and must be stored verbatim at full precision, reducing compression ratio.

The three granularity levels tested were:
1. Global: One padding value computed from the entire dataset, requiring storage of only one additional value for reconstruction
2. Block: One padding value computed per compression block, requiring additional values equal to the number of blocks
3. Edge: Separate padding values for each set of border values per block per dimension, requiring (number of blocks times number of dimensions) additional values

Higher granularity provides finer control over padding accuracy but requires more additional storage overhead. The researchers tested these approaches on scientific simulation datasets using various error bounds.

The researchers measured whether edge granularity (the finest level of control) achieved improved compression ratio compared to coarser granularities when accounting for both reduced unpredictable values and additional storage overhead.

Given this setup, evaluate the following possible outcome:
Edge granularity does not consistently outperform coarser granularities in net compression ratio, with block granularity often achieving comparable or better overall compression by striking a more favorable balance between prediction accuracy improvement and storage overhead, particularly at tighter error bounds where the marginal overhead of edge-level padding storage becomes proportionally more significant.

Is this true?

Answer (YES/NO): NO